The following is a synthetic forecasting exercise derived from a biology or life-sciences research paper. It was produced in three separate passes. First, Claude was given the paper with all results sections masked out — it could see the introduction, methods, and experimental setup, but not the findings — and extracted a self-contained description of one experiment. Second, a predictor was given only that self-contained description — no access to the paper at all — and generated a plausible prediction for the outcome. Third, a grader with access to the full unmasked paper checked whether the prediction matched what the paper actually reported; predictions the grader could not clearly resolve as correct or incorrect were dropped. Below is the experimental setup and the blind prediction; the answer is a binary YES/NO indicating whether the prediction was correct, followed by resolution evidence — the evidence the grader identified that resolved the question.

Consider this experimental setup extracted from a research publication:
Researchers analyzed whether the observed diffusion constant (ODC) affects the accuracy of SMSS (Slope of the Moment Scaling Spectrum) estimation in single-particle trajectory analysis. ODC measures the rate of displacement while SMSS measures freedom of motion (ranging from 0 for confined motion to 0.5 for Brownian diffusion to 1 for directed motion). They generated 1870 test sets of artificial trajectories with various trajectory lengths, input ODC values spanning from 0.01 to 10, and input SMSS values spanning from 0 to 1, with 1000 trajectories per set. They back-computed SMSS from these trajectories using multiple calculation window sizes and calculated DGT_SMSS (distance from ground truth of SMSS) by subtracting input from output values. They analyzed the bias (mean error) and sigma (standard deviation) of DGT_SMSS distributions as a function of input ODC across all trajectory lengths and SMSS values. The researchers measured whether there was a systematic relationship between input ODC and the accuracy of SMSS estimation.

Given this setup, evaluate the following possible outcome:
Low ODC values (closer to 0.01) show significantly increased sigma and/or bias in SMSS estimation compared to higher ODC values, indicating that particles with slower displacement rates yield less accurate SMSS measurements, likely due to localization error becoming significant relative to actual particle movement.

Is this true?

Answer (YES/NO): NO